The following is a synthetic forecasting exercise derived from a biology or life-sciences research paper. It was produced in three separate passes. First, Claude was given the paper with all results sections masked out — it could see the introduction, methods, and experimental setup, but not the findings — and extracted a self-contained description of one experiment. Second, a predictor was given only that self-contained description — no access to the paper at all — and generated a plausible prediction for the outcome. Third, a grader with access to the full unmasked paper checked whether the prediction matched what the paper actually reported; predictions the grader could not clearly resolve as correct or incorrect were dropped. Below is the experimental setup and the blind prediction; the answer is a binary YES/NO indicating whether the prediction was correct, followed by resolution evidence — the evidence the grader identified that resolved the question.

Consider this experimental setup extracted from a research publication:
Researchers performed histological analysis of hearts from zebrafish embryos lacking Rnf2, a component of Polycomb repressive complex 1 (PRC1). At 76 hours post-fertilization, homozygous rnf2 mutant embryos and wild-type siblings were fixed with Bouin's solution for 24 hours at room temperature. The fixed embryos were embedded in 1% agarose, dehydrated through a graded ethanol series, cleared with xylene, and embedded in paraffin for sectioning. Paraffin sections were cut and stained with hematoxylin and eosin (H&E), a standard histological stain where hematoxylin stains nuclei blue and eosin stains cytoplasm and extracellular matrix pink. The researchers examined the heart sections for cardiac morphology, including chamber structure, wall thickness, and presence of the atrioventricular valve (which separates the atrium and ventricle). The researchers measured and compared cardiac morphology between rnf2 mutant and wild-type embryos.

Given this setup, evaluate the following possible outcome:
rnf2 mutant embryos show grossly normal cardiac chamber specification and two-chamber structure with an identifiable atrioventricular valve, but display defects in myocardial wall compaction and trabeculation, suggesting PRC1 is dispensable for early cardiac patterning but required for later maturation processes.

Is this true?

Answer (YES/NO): NO